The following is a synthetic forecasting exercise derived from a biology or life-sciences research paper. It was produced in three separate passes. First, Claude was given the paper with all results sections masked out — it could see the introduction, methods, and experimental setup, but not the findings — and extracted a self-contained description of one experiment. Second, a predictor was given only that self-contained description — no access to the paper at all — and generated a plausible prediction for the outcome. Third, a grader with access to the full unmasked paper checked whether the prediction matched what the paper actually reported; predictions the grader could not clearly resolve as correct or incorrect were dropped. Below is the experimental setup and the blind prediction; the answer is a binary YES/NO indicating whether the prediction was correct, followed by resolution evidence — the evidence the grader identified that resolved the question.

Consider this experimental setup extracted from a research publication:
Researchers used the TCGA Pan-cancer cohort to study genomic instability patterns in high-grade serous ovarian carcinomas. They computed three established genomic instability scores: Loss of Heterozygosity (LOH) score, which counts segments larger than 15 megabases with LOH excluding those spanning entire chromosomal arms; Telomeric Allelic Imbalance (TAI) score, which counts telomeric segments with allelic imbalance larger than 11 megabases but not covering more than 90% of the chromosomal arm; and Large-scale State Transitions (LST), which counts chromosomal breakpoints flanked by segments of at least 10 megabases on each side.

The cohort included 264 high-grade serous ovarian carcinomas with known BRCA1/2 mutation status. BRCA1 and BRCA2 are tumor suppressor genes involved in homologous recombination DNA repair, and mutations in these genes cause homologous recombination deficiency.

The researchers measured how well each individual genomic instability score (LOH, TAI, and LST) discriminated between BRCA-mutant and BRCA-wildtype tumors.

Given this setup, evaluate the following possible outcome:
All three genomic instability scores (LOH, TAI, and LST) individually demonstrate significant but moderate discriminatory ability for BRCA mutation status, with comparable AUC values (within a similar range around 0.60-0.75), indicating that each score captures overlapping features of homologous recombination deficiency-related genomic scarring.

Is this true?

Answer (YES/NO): NO